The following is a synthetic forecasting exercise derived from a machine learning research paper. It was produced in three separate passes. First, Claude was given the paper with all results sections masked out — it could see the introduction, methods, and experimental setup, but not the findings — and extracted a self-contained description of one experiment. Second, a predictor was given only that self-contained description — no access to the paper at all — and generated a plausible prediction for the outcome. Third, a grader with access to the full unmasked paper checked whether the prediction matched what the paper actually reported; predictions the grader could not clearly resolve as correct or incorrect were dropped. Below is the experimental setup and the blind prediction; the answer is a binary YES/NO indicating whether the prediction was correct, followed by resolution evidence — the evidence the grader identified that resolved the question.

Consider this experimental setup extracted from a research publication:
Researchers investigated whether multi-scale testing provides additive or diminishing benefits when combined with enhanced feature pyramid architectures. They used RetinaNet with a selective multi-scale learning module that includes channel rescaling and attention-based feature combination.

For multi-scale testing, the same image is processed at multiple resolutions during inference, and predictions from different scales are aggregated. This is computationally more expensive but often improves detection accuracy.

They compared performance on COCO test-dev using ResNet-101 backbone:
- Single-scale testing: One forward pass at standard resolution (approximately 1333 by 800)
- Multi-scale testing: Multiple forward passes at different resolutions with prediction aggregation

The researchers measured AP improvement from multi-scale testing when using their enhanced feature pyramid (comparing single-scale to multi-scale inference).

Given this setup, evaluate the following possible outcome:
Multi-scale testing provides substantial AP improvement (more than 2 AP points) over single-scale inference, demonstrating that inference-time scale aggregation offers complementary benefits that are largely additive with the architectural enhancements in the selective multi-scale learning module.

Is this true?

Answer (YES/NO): NO